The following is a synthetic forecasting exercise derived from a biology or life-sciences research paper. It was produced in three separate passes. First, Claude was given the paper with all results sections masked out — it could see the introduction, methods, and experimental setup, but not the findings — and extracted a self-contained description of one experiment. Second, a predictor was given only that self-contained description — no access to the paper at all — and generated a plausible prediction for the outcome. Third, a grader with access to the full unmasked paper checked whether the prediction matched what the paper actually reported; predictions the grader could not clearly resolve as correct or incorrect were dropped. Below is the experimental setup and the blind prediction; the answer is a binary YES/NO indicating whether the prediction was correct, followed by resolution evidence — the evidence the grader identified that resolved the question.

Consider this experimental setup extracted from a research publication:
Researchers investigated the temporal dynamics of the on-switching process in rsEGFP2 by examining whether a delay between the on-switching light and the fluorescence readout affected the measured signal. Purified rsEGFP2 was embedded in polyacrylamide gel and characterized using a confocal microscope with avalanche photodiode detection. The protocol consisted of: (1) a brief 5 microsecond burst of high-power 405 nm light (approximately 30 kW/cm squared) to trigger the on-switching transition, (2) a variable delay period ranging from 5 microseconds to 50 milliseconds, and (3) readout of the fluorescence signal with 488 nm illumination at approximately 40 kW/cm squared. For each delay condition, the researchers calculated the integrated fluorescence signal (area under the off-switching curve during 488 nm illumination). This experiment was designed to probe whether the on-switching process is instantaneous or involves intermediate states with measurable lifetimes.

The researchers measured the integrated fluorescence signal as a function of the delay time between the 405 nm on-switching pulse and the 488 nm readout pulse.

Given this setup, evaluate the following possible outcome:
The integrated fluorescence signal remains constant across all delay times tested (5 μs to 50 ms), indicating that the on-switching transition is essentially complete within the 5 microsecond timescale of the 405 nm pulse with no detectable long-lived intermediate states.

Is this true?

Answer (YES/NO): NO